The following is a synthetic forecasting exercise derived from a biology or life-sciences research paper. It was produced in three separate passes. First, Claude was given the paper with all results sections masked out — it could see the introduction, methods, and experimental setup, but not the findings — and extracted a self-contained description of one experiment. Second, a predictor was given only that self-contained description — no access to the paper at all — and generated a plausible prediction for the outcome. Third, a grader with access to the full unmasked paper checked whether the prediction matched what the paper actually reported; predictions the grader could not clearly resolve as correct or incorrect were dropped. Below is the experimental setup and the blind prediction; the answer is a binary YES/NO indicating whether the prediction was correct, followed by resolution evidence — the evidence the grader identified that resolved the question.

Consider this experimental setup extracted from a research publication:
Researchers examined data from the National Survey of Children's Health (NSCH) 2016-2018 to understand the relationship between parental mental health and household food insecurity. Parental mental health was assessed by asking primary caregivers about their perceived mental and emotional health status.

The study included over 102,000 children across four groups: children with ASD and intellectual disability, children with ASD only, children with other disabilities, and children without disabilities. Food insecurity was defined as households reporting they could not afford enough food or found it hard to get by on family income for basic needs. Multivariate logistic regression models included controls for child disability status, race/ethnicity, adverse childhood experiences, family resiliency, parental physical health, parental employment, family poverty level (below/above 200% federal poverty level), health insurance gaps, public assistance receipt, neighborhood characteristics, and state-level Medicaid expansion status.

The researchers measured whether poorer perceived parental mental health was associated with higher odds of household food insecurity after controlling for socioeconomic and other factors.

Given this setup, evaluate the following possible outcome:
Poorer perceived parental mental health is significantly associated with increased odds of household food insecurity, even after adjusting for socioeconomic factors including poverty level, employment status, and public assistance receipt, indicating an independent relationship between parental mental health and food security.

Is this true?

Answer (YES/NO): YES